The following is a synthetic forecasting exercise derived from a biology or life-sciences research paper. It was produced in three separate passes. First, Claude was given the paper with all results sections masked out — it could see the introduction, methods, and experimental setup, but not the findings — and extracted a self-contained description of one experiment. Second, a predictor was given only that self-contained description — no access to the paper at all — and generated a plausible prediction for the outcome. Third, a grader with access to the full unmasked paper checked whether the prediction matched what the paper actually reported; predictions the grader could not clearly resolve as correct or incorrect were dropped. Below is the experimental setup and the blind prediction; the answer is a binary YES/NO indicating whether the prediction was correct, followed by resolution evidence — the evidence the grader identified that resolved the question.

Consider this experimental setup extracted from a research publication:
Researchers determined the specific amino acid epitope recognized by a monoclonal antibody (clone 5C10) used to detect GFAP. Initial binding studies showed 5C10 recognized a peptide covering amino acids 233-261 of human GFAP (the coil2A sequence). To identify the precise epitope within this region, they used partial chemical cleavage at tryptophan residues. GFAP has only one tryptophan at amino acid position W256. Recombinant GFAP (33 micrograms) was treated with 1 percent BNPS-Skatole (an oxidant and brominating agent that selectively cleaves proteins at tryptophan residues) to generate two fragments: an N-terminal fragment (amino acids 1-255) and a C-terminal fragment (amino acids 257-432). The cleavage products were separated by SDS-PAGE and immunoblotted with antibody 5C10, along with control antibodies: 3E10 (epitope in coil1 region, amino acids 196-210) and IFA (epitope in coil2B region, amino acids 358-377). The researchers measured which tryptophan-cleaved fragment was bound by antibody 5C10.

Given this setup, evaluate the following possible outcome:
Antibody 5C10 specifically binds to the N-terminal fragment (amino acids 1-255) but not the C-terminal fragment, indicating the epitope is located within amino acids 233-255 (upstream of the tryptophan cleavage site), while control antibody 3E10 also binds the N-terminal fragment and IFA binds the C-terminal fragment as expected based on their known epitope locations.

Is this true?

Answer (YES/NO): NO